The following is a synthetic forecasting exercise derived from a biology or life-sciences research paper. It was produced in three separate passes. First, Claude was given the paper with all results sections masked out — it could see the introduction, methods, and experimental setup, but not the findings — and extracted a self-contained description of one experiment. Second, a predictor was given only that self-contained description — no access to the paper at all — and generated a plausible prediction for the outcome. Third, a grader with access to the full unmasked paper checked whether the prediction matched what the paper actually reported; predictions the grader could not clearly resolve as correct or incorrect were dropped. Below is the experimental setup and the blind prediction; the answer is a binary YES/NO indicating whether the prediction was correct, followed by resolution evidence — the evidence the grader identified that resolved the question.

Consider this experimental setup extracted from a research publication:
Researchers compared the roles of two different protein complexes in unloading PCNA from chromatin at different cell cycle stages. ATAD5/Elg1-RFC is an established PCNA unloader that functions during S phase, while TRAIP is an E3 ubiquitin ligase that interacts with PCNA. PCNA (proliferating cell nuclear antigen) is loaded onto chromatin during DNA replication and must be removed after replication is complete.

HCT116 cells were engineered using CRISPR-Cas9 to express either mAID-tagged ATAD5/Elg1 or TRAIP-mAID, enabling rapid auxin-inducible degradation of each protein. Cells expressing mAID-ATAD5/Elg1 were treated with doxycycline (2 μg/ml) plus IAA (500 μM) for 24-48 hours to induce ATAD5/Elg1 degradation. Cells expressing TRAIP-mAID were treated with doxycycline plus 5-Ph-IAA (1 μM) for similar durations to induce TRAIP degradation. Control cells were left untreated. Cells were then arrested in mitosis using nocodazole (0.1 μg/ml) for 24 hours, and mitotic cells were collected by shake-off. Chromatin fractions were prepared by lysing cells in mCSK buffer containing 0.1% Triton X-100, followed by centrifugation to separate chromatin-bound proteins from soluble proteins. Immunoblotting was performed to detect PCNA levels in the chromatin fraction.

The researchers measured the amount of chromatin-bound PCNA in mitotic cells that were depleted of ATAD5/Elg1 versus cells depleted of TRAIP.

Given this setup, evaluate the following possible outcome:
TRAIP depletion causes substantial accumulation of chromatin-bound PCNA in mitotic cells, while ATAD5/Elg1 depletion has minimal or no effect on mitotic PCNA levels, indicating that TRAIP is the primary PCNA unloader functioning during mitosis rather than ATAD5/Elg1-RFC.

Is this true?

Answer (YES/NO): YES